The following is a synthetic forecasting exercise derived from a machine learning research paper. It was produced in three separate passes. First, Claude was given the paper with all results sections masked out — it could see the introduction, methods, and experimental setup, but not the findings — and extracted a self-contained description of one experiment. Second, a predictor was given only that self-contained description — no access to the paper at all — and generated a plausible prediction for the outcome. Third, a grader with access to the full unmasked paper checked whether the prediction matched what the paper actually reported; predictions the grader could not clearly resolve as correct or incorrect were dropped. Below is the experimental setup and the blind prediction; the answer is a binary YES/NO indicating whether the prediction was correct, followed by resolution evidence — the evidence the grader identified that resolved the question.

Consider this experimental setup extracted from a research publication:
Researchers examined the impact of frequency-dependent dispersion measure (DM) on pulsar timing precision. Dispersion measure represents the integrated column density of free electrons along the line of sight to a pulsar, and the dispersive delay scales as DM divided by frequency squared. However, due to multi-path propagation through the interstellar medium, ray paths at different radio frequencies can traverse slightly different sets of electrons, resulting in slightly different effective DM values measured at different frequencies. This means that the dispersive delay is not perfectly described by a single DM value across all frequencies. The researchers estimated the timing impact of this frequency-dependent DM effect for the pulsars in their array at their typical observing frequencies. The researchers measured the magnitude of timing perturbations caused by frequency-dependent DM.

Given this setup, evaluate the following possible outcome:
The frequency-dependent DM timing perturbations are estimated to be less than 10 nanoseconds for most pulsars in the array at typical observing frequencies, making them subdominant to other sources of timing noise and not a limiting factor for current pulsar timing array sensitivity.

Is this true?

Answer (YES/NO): NO